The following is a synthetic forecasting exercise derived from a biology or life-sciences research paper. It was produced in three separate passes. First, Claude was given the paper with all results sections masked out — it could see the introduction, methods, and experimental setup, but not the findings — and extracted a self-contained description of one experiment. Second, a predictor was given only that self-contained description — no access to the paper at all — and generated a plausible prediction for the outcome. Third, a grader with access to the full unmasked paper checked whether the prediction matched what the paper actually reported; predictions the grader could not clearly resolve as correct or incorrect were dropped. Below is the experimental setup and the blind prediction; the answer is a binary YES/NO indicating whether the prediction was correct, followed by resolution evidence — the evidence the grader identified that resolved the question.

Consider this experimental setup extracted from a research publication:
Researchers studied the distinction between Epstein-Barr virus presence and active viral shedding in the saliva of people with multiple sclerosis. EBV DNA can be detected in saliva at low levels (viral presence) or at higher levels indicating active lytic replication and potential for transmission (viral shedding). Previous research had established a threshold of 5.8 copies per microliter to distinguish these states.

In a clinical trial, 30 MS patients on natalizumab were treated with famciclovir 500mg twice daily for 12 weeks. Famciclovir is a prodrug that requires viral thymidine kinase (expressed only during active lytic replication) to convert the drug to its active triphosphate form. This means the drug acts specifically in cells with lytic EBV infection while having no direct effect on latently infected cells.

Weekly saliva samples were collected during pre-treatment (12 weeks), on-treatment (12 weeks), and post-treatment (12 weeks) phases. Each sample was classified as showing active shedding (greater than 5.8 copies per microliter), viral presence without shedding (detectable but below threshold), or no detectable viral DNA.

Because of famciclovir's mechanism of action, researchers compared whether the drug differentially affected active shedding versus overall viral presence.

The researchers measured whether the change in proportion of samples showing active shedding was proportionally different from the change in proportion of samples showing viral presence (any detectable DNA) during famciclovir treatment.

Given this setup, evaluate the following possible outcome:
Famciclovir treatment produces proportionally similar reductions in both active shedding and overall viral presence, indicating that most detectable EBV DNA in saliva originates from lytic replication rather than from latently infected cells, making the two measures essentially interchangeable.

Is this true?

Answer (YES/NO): NO